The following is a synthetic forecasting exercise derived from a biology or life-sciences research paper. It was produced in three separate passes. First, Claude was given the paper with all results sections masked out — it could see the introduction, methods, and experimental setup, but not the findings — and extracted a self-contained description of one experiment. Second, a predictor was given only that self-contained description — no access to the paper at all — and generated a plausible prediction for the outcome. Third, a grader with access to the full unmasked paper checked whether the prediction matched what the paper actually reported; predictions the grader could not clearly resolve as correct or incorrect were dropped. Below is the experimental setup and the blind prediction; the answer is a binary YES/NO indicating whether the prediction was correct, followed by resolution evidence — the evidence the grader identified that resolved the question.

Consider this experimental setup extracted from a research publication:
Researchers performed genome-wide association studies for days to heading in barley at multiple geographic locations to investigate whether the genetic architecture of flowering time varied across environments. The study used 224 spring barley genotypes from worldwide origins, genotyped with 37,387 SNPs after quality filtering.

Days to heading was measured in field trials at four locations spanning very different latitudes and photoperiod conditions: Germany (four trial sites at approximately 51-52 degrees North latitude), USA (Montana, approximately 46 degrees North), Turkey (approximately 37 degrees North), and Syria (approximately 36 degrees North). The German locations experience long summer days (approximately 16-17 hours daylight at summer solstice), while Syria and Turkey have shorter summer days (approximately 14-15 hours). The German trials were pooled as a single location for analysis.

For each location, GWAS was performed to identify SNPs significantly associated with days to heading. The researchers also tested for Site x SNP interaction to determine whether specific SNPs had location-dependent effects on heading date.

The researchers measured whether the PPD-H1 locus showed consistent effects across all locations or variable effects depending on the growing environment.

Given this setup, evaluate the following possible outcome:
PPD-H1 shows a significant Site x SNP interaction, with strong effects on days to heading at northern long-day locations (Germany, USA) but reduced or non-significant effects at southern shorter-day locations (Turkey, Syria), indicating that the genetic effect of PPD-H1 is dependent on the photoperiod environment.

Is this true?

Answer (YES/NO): NO